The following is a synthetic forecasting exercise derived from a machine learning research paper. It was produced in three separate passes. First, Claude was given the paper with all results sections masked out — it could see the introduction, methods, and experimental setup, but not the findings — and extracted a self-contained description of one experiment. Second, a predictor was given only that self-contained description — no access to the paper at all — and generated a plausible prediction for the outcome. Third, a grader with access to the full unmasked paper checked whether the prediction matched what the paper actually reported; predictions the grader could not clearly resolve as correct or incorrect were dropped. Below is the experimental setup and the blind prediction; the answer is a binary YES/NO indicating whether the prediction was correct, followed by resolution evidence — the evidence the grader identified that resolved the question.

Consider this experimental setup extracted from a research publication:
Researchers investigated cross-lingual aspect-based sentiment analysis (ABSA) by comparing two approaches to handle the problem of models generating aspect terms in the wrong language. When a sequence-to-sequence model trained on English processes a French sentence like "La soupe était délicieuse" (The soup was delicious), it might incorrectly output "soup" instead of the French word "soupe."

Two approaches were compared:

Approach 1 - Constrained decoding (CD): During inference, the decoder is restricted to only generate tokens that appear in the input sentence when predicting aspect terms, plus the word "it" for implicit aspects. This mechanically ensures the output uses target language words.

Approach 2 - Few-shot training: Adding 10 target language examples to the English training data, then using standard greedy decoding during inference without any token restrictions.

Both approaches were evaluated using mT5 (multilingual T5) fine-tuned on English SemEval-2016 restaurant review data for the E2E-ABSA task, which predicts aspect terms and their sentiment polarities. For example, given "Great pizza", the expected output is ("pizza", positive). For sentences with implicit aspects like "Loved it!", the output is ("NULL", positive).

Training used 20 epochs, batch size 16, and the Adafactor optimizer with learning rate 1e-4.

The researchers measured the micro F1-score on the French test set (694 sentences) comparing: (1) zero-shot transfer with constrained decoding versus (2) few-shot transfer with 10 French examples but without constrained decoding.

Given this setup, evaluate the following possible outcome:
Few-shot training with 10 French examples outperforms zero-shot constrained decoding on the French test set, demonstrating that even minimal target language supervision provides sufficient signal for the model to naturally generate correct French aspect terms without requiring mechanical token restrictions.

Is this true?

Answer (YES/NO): NO